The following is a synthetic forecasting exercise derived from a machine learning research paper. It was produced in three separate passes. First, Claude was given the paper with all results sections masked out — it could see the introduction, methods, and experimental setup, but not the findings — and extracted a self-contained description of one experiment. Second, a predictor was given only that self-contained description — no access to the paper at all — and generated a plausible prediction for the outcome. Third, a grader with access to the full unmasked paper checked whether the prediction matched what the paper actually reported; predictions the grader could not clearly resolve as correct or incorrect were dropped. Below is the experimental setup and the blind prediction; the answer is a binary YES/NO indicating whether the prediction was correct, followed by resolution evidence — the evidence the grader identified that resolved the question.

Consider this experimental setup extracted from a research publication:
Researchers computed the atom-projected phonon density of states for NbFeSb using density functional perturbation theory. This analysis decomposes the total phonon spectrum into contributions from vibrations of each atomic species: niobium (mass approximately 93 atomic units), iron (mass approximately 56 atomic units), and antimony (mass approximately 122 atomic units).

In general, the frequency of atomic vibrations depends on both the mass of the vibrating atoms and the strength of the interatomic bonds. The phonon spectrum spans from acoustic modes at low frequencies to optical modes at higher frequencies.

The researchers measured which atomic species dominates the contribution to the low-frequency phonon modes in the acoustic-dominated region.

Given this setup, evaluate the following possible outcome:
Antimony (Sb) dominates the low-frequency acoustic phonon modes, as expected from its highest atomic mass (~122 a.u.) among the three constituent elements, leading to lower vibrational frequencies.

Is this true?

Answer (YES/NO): YES